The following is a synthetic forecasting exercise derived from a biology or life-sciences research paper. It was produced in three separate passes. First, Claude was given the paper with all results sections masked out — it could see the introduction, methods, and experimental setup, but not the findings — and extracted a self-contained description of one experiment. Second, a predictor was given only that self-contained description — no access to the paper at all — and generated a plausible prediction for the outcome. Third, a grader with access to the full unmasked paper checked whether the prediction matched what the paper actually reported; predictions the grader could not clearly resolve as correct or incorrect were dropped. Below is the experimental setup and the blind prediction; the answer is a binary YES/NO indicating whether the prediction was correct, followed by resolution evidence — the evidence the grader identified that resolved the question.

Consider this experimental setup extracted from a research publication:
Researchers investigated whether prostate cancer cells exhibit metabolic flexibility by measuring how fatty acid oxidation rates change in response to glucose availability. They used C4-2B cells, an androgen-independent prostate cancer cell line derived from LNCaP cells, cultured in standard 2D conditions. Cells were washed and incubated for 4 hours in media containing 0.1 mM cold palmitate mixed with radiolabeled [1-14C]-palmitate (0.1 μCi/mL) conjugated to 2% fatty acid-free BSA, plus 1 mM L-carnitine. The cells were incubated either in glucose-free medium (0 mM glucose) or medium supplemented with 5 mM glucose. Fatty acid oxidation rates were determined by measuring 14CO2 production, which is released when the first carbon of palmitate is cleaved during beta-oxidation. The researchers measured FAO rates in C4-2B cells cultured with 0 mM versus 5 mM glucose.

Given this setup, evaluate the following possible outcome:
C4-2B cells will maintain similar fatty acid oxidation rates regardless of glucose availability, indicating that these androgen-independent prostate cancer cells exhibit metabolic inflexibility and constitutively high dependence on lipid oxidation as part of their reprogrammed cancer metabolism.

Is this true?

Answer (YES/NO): NO